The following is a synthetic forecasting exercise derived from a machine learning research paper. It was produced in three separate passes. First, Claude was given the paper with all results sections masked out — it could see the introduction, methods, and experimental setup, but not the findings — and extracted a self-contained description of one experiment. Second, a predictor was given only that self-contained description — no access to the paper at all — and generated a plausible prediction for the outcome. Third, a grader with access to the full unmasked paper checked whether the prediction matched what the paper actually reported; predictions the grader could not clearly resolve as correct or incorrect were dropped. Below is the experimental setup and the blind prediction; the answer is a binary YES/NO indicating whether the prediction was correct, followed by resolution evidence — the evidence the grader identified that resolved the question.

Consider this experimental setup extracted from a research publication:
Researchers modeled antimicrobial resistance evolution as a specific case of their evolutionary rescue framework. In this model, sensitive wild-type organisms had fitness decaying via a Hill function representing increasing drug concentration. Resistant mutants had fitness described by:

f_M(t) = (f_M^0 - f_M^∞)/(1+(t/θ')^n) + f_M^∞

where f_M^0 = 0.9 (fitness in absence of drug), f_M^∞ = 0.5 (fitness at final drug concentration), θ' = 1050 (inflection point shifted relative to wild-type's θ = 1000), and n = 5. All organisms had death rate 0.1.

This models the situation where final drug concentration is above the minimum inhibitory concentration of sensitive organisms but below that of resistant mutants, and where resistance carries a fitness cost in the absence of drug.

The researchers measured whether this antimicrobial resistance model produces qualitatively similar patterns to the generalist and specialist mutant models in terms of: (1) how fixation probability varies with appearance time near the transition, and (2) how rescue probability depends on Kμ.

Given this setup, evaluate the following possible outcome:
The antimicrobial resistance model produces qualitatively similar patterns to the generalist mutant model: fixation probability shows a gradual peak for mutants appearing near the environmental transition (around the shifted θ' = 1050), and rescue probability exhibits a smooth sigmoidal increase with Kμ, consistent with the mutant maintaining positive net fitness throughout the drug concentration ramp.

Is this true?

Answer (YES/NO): NO